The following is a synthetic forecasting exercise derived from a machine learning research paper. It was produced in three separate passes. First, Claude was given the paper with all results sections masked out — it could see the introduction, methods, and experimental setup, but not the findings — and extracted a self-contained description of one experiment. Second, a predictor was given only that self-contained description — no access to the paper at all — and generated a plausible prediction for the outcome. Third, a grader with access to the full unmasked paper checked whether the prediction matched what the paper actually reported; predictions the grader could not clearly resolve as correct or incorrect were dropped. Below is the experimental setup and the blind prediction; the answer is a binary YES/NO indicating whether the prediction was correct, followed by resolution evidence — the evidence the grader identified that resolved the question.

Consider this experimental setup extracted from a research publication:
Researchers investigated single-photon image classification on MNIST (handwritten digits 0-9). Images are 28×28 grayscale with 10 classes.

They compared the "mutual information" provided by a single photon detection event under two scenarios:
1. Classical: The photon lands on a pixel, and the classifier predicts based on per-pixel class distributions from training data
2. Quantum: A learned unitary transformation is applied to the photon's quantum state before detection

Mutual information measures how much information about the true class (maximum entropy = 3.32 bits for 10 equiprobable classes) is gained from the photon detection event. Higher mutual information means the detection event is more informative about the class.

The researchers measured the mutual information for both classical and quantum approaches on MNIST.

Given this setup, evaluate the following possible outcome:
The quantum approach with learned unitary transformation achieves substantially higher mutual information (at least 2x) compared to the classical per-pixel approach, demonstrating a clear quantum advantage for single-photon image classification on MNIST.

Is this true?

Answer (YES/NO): NO